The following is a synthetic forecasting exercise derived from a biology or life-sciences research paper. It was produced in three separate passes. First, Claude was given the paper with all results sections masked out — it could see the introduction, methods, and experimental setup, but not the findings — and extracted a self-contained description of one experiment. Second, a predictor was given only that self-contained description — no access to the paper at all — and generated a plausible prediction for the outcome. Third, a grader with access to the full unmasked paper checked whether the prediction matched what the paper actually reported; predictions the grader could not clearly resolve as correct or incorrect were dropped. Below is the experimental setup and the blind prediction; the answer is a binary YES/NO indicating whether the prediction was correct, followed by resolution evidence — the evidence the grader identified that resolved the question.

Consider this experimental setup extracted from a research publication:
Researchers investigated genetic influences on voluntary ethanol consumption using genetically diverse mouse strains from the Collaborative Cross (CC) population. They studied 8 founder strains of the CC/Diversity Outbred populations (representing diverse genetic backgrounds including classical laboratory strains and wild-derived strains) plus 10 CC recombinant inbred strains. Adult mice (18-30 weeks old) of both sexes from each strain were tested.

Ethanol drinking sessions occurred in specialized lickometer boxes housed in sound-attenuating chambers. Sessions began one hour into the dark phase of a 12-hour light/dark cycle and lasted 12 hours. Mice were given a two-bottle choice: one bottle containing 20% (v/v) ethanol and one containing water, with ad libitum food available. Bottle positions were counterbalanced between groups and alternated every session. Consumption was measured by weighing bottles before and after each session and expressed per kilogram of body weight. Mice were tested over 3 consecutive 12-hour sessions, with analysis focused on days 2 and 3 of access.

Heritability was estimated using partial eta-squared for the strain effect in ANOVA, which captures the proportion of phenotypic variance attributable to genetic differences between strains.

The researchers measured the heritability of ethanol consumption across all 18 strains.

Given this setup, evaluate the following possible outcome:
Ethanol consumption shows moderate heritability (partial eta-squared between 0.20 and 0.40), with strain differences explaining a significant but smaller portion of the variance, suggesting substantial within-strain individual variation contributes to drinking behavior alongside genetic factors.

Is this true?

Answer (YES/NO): NO